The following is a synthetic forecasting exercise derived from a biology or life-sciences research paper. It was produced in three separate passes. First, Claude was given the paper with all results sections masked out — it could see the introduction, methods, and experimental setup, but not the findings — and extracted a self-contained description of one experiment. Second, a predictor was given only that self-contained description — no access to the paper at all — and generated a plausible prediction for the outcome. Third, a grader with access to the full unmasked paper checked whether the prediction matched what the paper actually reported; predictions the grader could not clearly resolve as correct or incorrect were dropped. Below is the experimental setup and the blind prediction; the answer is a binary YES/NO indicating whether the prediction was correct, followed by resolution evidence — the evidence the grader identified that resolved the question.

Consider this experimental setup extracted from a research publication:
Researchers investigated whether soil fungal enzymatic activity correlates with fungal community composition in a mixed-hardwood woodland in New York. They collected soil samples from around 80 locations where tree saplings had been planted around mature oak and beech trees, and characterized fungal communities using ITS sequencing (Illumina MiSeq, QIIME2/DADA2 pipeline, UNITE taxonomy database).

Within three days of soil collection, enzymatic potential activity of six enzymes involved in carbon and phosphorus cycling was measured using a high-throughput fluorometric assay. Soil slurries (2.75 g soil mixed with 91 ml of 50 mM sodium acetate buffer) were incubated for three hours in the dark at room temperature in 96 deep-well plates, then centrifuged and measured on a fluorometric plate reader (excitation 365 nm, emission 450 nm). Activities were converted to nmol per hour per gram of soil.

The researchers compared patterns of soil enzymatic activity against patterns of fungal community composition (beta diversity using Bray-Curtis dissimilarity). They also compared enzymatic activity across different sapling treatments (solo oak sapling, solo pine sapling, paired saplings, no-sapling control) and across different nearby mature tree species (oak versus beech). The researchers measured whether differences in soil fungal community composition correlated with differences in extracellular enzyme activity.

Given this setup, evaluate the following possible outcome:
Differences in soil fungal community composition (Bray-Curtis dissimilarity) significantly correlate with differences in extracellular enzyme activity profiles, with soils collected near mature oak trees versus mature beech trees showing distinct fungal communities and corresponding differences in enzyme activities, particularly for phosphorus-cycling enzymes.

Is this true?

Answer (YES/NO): NO